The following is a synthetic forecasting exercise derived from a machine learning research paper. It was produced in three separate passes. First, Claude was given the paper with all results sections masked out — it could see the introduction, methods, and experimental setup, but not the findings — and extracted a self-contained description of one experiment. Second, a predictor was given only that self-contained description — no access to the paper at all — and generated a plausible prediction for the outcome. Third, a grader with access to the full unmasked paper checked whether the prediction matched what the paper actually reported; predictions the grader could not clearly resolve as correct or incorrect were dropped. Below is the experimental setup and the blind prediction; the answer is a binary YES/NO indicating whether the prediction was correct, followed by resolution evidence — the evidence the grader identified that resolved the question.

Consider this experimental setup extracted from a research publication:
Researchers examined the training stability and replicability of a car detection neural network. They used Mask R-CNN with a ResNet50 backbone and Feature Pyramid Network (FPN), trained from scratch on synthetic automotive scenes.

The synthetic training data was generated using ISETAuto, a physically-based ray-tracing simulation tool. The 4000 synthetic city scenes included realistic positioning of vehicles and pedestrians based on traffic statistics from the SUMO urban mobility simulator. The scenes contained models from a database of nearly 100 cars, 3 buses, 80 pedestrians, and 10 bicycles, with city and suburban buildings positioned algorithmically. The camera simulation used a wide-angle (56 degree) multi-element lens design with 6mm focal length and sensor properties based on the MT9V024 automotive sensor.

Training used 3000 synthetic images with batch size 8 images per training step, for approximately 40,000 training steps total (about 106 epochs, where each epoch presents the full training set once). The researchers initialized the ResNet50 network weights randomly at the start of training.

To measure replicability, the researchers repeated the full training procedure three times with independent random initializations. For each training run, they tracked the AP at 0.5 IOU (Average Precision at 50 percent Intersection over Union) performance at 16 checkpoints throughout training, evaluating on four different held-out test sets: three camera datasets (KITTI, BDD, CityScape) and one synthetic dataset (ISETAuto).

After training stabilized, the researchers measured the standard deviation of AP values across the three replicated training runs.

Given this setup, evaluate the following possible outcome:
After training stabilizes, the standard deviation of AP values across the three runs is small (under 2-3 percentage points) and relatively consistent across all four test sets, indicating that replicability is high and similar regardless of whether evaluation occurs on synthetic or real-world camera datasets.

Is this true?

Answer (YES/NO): YES